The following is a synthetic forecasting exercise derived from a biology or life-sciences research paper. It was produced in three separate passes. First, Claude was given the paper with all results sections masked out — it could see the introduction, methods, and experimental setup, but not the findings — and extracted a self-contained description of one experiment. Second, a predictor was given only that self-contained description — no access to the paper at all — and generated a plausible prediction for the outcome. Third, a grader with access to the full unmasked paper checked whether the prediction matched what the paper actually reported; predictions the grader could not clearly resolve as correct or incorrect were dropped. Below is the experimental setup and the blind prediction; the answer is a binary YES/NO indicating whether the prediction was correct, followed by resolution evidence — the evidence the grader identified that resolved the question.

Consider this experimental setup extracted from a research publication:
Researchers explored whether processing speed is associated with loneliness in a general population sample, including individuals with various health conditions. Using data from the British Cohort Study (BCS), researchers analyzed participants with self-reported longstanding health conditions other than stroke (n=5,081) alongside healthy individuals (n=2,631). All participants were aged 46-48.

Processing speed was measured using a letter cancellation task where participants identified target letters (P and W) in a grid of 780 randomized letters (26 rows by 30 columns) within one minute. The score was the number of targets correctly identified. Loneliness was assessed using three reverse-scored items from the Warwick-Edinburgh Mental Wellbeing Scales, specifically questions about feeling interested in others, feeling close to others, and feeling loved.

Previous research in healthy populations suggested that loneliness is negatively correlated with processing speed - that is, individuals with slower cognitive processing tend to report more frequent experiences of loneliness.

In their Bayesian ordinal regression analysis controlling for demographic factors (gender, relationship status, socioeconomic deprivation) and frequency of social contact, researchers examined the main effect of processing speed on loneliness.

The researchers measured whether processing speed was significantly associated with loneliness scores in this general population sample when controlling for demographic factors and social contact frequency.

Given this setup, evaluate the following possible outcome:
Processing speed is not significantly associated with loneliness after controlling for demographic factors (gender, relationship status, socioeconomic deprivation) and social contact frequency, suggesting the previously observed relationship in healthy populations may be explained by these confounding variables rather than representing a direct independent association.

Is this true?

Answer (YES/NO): NO